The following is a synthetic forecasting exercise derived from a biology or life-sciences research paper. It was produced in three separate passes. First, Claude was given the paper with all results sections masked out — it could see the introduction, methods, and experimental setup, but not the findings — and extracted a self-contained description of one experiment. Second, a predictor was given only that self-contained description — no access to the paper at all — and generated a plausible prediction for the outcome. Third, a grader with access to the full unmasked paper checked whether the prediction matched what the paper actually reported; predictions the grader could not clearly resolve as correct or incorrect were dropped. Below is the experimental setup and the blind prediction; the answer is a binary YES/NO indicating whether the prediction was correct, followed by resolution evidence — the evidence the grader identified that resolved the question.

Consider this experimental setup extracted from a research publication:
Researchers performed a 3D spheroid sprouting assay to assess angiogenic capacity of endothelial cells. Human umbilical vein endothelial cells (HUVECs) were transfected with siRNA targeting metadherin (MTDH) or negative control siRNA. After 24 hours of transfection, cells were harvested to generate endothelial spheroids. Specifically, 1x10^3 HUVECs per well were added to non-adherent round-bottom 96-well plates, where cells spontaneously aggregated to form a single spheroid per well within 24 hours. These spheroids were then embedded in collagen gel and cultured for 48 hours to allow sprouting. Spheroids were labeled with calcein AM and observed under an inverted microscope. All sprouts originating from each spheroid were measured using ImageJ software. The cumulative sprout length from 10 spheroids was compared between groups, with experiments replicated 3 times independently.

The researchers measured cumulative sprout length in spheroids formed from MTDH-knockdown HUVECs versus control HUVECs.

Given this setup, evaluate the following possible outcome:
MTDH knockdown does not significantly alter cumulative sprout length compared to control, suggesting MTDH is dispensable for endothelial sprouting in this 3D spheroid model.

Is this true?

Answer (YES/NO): NO